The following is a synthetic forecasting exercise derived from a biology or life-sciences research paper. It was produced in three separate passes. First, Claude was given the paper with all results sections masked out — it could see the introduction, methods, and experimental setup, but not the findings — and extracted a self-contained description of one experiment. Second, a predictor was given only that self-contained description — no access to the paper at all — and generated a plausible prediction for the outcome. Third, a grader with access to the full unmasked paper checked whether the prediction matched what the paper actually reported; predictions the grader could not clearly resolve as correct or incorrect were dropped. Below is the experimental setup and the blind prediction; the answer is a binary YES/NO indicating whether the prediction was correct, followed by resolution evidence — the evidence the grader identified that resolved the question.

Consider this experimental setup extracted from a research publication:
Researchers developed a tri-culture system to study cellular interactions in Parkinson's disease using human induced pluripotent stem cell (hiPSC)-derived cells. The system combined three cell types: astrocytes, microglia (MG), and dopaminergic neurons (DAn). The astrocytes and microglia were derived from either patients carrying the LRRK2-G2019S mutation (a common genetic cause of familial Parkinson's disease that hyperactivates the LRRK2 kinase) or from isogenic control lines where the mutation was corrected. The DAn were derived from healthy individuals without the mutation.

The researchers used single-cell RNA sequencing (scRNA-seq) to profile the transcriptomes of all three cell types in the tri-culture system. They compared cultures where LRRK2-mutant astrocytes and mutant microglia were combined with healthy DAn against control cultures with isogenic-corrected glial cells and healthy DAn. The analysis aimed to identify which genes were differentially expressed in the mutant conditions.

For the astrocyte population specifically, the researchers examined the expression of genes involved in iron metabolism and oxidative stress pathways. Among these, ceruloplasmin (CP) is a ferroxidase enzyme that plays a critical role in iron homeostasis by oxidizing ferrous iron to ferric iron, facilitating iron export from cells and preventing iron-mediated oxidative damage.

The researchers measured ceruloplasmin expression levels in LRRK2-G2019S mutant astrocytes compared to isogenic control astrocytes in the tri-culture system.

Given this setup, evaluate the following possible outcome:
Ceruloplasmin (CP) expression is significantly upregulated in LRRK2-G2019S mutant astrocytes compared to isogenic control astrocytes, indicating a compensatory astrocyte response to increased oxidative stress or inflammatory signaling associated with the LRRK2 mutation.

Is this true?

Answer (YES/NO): NO